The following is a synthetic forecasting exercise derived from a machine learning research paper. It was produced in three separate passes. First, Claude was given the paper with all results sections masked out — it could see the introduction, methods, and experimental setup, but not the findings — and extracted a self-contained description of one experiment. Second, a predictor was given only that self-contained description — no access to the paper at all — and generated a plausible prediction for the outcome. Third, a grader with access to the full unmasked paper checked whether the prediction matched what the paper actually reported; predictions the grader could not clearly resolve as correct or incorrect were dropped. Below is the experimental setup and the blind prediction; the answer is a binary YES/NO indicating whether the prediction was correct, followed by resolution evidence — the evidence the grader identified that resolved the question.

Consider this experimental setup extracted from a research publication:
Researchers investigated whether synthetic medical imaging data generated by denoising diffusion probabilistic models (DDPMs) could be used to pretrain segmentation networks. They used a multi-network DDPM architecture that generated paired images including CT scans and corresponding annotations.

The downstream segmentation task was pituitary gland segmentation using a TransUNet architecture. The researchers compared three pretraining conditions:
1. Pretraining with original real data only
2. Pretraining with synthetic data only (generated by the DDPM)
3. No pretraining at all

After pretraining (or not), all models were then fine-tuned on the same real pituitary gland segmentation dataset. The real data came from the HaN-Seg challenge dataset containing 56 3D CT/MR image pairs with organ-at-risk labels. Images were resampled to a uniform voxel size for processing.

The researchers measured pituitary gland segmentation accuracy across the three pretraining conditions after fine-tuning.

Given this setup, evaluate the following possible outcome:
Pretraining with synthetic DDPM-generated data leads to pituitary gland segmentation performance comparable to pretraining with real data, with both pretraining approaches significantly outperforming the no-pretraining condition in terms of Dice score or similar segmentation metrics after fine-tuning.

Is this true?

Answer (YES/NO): NO